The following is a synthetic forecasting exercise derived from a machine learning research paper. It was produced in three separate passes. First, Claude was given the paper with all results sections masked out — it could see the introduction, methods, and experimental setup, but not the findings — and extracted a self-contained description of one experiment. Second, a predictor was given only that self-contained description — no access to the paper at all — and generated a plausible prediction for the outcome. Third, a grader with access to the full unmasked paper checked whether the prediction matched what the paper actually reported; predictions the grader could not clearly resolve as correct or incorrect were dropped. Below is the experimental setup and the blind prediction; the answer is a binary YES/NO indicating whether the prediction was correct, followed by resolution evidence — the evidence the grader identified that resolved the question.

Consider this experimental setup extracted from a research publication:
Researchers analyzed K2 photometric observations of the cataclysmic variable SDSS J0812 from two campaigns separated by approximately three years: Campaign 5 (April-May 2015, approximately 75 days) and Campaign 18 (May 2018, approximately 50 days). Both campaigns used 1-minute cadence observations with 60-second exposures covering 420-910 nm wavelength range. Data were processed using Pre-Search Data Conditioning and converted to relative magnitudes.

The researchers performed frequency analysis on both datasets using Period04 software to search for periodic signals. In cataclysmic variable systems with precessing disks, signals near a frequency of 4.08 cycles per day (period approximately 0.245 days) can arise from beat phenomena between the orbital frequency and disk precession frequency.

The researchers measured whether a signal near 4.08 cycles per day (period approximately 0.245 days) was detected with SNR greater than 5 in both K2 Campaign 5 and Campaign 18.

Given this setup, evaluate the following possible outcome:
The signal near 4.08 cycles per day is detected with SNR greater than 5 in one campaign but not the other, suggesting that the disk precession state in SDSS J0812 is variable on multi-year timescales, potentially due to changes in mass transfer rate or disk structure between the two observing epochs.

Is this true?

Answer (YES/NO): NO